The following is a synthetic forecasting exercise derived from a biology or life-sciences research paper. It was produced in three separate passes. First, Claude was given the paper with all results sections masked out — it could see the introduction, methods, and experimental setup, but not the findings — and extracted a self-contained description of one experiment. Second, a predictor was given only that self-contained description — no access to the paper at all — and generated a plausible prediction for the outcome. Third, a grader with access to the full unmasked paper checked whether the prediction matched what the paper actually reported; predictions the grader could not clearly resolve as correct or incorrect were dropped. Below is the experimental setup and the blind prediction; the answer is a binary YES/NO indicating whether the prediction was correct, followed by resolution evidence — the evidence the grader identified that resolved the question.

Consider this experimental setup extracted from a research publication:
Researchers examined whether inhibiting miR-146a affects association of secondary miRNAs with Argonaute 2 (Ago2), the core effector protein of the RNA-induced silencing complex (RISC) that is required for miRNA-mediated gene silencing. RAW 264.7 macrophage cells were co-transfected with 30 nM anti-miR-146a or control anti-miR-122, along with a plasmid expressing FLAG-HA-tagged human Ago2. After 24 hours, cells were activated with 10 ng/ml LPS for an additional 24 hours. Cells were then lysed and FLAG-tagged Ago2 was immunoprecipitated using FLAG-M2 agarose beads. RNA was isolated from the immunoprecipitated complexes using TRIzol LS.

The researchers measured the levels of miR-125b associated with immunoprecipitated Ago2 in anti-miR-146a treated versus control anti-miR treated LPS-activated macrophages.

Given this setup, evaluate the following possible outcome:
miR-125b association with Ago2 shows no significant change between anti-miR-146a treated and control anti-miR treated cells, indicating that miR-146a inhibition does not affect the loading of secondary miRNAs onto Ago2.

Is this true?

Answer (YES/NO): NO